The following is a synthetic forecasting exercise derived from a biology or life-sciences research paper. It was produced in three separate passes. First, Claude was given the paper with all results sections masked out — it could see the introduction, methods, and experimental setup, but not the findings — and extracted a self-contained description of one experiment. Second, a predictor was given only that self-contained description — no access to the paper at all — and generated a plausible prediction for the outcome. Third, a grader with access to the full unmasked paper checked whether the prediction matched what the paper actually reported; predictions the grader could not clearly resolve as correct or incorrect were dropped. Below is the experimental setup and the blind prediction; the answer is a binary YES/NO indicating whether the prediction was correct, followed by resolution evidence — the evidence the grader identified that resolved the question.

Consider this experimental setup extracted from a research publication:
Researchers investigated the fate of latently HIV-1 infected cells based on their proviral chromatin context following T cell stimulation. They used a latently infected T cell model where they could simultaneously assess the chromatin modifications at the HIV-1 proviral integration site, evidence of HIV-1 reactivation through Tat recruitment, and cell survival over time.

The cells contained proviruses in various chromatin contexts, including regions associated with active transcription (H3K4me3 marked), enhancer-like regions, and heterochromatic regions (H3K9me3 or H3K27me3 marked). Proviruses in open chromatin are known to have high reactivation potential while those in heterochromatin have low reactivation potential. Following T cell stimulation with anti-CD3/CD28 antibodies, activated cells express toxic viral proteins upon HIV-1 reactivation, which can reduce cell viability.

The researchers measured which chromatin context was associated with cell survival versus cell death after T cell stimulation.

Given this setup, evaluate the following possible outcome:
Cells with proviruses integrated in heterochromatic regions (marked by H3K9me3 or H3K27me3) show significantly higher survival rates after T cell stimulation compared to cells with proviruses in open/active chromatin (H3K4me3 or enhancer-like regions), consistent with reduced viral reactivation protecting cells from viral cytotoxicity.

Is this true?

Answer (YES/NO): NO